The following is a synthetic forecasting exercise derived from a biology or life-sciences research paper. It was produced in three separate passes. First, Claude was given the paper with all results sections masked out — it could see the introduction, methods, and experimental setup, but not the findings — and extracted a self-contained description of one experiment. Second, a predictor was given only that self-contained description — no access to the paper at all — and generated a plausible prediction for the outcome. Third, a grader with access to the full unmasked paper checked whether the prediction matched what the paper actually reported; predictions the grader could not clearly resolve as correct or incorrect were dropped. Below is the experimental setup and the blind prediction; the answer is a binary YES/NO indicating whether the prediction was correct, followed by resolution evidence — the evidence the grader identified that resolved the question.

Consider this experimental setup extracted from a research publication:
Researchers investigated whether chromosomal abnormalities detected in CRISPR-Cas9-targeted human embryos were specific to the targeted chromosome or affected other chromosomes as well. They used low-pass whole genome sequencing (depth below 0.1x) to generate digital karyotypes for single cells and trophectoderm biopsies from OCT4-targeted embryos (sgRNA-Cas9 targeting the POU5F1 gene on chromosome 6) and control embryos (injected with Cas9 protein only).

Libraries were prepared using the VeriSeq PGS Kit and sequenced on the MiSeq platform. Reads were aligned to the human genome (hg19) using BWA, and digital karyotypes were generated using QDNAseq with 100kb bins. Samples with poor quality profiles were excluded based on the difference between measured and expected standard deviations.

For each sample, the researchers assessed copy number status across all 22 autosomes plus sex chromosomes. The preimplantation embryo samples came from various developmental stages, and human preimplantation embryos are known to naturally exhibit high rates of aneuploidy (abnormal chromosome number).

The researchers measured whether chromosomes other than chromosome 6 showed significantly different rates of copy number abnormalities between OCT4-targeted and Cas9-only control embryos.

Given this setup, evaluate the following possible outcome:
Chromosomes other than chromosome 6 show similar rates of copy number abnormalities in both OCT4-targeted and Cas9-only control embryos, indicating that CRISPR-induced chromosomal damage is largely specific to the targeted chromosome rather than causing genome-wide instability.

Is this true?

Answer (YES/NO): YES